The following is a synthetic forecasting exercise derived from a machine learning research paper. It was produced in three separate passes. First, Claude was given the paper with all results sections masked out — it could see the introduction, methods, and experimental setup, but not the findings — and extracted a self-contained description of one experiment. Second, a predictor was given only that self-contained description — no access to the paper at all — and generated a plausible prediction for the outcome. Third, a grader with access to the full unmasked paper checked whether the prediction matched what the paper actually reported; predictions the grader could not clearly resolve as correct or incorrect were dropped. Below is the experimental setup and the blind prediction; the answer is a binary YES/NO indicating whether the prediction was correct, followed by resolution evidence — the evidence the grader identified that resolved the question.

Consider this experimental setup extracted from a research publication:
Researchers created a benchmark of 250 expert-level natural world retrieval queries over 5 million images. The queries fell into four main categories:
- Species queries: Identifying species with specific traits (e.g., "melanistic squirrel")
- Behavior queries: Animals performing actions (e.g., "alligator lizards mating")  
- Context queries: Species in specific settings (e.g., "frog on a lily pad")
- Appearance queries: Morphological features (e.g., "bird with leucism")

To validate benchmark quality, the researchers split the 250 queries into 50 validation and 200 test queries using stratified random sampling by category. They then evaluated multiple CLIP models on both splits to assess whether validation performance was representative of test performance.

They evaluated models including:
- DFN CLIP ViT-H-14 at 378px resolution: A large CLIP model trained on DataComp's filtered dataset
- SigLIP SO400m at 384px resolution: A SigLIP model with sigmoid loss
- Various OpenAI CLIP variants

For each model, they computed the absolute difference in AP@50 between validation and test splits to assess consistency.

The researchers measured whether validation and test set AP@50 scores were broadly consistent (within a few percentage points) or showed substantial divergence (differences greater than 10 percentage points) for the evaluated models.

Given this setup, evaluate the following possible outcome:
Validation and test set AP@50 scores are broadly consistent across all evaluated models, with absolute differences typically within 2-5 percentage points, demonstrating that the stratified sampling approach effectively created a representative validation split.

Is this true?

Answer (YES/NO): YES